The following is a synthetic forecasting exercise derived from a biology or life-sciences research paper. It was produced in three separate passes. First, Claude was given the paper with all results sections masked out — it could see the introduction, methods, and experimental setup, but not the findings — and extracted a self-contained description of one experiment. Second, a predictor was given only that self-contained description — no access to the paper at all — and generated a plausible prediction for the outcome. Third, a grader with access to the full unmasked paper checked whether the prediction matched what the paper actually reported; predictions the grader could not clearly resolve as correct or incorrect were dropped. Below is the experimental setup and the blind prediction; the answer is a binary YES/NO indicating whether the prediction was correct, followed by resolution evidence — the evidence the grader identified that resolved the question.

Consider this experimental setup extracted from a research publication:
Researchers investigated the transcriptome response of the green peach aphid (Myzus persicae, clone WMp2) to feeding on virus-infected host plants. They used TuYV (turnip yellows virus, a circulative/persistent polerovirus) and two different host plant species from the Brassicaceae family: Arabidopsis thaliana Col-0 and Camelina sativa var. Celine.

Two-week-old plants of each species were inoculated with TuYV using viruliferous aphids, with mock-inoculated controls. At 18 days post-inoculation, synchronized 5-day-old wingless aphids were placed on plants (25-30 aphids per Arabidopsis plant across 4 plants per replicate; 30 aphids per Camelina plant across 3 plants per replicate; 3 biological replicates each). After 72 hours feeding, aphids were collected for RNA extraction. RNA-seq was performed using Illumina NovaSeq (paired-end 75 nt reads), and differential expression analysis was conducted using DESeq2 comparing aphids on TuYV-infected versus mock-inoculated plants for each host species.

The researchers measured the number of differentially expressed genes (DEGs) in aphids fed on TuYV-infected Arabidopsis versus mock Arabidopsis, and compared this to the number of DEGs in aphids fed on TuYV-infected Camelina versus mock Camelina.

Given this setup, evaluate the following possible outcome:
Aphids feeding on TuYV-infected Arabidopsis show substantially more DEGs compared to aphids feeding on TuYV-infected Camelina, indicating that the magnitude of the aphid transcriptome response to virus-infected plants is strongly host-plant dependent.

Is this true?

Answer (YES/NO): YES